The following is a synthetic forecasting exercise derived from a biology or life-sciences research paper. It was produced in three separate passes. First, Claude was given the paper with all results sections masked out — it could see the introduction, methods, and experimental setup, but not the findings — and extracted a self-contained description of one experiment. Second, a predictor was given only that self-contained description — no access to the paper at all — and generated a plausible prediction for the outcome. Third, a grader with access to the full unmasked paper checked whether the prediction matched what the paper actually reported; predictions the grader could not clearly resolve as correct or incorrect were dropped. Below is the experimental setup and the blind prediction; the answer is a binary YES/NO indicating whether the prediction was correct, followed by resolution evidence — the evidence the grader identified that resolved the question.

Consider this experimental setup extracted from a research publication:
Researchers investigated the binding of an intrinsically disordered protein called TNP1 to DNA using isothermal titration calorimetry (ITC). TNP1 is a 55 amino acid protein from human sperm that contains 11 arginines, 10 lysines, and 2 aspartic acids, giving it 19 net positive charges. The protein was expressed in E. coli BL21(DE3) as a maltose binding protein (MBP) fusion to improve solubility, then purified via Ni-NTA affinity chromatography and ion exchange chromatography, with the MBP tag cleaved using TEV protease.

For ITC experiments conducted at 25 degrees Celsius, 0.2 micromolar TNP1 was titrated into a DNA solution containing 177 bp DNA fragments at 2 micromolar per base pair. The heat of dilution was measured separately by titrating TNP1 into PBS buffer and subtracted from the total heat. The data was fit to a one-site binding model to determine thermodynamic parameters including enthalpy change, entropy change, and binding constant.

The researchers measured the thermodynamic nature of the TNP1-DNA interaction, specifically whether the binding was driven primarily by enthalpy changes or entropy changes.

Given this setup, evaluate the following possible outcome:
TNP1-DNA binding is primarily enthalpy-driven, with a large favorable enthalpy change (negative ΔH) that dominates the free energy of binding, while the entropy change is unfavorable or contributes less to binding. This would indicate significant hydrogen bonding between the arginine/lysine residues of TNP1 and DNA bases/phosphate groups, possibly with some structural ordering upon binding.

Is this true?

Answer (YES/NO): NO